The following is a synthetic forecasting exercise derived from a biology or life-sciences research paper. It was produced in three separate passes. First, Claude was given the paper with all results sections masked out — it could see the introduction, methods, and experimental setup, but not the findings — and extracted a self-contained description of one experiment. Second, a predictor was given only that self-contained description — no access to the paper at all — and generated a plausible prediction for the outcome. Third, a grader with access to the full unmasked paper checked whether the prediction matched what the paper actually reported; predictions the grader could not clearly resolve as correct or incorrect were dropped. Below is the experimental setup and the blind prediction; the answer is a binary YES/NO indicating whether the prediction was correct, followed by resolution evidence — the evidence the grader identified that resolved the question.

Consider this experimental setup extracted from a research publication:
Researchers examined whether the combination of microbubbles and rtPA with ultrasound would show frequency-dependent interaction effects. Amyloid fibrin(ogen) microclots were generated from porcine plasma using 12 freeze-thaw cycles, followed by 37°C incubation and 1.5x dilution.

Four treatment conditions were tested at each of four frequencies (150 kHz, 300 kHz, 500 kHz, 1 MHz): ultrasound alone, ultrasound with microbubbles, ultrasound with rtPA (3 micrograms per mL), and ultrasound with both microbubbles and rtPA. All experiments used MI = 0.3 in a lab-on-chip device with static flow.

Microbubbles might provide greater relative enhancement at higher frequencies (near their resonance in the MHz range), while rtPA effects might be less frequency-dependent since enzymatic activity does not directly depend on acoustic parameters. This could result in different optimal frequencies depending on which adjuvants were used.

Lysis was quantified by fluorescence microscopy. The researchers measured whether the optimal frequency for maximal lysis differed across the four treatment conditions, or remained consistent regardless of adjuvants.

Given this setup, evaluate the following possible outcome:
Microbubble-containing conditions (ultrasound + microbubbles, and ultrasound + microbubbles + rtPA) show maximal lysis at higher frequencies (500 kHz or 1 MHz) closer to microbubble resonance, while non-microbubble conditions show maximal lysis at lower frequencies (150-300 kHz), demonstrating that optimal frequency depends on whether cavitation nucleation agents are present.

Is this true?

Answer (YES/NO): NO